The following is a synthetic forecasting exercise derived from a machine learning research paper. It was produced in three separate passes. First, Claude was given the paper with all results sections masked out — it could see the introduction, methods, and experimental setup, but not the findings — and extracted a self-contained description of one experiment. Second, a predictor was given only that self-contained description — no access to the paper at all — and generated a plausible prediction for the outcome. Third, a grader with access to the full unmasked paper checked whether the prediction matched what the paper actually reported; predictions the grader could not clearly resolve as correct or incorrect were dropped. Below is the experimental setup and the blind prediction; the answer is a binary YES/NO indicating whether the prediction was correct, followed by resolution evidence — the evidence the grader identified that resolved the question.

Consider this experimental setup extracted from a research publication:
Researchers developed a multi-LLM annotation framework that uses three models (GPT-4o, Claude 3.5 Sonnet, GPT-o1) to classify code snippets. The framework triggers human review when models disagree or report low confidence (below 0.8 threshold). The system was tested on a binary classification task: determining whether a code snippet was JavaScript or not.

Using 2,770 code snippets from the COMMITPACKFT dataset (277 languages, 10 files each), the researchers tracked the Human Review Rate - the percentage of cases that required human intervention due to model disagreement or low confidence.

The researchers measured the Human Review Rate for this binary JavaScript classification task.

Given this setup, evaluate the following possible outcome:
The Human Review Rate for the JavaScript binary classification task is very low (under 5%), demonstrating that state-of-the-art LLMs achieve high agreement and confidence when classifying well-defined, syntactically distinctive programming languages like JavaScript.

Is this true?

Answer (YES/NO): YES